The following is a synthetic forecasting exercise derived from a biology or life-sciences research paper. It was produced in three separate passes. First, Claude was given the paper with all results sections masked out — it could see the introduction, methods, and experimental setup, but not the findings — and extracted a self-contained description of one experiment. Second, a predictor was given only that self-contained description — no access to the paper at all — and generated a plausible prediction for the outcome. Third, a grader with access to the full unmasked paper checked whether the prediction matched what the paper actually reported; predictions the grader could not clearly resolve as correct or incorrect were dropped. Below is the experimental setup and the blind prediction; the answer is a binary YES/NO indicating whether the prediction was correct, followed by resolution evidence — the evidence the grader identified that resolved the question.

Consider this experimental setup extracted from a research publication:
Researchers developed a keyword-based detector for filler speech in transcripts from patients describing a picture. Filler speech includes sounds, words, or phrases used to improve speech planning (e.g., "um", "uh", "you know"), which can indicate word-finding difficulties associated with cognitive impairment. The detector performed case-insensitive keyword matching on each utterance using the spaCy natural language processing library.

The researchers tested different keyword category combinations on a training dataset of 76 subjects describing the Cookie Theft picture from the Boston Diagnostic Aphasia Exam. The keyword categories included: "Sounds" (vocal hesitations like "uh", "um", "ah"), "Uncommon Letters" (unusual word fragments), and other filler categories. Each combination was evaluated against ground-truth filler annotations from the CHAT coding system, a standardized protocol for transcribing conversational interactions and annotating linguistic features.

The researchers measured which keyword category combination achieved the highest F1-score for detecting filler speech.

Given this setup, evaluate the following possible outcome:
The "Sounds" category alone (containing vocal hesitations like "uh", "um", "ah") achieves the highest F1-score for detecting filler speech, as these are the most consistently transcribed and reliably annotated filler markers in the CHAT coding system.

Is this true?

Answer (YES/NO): NO